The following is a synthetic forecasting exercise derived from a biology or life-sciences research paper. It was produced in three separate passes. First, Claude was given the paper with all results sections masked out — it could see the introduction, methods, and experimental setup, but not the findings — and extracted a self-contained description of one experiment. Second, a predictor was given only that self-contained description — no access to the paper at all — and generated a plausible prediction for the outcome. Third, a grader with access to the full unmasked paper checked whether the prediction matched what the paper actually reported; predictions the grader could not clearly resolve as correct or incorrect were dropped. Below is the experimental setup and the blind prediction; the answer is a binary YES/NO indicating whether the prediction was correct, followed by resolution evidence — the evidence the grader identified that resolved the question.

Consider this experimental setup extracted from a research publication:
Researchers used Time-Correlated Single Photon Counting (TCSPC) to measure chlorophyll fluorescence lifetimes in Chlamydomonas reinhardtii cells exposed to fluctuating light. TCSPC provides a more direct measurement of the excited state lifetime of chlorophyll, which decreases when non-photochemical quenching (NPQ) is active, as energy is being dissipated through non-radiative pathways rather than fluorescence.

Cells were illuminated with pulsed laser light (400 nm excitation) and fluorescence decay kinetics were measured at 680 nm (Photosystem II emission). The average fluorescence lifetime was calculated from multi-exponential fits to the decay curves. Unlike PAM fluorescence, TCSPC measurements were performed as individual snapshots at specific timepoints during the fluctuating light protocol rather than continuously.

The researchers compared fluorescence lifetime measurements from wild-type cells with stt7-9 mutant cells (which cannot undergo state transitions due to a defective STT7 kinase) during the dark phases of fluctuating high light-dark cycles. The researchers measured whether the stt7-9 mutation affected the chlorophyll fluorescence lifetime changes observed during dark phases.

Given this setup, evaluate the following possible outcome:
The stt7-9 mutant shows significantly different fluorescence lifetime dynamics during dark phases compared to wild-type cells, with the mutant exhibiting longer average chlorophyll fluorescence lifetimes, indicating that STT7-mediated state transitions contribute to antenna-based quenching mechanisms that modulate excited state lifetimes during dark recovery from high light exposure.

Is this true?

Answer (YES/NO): YES